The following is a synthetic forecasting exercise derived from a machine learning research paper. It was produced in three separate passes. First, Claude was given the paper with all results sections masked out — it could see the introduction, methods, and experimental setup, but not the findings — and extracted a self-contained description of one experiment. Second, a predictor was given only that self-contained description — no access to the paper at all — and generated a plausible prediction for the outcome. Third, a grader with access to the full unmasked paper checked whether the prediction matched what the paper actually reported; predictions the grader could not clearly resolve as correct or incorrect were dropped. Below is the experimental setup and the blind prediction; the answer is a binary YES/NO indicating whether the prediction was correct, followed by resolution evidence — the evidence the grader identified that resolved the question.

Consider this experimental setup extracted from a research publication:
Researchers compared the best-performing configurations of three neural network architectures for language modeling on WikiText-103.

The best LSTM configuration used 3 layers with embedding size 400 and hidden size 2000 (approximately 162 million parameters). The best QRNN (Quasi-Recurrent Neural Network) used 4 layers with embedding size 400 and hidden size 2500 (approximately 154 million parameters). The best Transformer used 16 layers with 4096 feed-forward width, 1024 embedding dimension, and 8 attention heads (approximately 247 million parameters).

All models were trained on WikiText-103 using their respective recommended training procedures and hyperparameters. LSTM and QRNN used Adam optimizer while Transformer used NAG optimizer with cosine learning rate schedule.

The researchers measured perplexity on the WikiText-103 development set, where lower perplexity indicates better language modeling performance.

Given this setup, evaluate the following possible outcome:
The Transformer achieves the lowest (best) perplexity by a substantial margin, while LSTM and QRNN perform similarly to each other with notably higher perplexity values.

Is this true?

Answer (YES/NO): NO